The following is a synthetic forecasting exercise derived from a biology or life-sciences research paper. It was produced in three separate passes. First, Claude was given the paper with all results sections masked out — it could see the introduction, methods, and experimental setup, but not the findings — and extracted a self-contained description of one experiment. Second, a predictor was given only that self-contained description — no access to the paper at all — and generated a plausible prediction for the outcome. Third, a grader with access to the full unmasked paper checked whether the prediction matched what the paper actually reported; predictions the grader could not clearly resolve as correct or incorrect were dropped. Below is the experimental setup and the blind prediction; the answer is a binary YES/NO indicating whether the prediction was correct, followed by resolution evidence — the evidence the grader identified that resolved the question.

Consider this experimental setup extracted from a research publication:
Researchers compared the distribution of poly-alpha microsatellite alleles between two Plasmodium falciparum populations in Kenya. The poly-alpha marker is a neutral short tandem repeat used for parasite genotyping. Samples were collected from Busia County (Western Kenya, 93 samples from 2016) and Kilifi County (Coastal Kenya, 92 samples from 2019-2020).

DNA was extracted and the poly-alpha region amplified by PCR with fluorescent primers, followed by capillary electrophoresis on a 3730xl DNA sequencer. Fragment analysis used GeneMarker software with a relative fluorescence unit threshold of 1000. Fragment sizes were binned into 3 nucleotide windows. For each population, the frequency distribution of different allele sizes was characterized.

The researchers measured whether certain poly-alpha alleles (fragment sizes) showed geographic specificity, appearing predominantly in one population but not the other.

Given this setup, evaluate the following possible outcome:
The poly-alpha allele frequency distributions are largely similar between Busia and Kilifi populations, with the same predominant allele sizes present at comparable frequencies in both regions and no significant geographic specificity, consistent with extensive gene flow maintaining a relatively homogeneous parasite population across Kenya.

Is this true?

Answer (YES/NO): NO